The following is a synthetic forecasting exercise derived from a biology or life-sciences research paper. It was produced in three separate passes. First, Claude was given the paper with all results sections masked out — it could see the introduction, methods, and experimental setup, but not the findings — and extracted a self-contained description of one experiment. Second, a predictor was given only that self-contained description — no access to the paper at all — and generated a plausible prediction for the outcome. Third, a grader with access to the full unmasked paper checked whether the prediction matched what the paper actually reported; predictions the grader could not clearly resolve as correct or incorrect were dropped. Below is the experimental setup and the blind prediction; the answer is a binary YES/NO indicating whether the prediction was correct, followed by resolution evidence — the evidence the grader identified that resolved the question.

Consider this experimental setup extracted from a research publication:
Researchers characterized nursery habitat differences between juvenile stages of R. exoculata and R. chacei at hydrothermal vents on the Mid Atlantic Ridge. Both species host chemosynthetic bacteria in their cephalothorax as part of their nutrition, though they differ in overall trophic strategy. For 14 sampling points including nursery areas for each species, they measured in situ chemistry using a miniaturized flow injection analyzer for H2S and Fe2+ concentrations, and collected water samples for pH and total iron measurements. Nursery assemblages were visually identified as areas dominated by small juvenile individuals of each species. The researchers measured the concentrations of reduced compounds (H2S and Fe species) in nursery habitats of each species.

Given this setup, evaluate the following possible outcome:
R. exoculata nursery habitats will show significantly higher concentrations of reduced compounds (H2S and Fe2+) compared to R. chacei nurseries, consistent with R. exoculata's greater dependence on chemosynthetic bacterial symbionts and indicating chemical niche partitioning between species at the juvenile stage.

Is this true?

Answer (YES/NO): YES